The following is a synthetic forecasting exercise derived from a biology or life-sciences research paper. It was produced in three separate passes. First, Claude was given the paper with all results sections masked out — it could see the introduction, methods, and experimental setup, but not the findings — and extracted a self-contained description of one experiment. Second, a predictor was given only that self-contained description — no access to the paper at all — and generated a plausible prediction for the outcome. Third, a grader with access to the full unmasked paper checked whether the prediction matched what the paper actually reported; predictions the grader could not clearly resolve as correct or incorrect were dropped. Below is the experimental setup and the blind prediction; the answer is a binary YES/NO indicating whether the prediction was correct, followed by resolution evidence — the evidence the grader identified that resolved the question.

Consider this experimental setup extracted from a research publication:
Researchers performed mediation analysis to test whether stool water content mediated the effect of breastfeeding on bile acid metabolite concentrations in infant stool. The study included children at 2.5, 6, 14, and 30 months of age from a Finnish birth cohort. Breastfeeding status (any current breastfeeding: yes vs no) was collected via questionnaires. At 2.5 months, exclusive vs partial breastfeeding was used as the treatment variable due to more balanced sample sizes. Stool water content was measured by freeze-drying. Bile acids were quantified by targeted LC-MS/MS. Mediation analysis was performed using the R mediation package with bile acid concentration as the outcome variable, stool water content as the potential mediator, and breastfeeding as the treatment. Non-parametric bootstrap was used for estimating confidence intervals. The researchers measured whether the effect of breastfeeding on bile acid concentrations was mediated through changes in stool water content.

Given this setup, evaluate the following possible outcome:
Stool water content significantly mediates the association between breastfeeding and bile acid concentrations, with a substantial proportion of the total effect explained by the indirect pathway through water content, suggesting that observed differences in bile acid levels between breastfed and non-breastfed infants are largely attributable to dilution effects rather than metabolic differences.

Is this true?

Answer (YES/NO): NO